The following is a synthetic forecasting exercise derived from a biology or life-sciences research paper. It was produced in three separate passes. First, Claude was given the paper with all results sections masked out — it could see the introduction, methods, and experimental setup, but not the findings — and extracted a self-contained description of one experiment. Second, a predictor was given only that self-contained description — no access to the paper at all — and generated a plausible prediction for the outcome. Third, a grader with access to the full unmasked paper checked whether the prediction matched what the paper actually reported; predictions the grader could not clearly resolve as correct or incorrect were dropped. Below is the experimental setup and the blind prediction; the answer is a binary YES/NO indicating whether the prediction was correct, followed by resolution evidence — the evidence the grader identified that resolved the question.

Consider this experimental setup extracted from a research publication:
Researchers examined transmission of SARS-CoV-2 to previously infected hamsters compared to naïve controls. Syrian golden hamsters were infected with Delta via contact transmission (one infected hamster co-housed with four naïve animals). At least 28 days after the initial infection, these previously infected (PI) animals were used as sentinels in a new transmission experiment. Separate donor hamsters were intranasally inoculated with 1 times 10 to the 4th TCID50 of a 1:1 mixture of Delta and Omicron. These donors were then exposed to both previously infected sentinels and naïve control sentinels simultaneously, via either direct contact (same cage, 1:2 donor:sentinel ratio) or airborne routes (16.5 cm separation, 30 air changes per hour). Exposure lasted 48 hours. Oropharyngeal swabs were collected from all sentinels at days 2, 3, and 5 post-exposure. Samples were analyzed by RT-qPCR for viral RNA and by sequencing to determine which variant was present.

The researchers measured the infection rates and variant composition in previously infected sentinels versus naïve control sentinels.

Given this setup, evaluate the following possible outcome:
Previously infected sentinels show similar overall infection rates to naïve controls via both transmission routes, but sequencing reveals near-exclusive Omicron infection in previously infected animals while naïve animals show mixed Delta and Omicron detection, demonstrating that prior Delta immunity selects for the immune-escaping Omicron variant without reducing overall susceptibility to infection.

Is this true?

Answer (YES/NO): NO